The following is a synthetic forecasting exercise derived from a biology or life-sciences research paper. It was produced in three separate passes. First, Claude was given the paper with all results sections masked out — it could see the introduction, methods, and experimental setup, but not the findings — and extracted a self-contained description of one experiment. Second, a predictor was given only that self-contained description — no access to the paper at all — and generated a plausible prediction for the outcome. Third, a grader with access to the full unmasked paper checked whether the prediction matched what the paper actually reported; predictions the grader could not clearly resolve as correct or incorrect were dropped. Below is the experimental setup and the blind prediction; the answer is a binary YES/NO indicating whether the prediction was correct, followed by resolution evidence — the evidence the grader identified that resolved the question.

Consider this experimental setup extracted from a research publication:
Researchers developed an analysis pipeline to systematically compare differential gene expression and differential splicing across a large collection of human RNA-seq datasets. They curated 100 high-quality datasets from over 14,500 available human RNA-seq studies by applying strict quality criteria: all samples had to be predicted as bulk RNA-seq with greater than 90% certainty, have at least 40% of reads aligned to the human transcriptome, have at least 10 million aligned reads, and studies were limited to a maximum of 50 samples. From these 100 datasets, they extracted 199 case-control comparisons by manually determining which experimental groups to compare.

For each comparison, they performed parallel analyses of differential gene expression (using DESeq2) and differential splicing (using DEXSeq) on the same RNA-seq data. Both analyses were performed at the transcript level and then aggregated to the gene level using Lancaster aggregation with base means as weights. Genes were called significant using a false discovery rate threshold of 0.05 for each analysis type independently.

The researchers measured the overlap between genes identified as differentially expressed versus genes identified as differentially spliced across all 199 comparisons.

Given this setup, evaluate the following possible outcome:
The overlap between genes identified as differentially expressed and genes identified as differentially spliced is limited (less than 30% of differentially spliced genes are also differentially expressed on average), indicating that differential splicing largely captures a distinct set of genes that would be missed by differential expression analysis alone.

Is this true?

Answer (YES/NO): NO